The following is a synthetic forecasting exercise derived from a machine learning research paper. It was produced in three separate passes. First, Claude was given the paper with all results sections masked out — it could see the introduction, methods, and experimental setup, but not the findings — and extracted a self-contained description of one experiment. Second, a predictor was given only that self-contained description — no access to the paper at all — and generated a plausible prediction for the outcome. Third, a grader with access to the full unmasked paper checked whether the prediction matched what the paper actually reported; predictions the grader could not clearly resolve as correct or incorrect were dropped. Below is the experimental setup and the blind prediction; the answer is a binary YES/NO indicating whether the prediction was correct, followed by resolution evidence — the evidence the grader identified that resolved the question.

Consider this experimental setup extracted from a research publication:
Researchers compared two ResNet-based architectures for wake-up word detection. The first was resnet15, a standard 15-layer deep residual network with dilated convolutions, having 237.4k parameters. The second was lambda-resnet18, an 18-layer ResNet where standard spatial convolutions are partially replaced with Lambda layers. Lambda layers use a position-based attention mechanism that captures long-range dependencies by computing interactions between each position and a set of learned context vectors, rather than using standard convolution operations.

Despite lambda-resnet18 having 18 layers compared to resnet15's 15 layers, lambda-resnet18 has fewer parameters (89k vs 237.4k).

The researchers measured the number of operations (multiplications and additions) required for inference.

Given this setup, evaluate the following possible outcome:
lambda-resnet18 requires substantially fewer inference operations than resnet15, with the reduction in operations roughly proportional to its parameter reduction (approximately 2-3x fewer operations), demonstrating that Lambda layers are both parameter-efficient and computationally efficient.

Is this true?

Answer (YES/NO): NO